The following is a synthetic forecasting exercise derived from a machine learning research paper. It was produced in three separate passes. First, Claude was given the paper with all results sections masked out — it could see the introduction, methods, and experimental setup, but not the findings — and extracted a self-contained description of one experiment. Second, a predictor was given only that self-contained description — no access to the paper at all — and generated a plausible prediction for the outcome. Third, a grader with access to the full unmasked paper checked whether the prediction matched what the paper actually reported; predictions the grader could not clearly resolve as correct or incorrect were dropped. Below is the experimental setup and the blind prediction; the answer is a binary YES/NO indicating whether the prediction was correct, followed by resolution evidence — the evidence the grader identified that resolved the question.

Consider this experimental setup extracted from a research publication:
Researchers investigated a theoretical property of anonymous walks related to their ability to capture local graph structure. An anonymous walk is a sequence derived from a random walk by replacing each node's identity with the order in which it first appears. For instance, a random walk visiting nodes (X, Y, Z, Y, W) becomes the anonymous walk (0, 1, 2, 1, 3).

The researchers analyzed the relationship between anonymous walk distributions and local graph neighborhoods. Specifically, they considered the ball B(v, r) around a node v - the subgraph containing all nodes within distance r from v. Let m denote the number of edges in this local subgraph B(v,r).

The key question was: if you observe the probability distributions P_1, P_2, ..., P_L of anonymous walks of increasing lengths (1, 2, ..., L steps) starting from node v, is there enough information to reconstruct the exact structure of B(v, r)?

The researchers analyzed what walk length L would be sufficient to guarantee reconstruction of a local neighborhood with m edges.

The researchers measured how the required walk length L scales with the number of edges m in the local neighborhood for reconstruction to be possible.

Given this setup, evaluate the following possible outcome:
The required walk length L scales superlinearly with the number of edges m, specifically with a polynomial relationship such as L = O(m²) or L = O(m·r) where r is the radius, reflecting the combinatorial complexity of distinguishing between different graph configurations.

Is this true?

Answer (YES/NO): NO